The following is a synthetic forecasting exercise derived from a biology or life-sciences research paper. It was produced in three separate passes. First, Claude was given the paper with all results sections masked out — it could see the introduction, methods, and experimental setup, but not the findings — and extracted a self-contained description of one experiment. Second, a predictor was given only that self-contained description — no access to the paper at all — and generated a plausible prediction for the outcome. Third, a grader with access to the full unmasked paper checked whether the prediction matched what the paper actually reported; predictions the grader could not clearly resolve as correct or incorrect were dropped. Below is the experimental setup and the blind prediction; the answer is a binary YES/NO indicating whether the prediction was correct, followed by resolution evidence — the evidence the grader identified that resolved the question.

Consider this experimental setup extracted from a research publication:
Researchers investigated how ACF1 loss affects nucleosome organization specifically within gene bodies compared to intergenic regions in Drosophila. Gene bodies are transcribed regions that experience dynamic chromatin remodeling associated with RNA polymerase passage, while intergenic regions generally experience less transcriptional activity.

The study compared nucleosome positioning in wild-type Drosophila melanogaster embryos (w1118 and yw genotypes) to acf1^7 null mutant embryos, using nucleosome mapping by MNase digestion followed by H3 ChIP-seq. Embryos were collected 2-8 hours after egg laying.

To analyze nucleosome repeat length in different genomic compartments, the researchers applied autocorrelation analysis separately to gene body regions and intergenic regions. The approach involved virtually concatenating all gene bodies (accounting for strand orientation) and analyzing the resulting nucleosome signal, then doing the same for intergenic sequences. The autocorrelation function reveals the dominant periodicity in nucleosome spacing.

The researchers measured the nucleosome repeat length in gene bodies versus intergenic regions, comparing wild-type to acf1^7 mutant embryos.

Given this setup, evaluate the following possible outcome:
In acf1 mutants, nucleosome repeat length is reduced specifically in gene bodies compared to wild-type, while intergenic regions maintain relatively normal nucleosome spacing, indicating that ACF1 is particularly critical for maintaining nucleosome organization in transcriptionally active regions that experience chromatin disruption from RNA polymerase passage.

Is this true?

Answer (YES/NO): NO